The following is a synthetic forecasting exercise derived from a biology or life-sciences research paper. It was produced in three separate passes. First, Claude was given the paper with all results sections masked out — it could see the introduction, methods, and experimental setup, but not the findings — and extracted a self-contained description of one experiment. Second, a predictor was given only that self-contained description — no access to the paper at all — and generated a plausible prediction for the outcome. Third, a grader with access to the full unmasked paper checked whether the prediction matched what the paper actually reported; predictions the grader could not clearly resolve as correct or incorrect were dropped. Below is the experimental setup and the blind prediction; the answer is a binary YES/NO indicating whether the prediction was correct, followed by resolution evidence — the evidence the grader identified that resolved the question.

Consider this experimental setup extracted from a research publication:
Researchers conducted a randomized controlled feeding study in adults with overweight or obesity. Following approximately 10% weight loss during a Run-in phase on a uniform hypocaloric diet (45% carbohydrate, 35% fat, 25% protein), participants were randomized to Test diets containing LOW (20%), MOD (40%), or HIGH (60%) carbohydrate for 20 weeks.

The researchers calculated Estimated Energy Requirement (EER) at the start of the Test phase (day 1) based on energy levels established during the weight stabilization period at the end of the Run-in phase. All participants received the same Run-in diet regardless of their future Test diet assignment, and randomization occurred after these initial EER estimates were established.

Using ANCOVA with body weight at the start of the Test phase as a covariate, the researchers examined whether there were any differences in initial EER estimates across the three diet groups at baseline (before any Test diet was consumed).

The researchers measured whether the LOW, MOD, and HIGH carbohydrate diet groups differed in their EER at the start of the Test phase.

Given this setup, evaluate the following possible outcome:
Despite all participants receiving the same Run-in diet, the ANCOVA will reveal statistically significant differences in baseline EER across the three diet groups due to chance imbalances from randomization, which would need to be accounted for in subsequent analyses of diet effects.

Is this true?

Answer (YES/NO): NO